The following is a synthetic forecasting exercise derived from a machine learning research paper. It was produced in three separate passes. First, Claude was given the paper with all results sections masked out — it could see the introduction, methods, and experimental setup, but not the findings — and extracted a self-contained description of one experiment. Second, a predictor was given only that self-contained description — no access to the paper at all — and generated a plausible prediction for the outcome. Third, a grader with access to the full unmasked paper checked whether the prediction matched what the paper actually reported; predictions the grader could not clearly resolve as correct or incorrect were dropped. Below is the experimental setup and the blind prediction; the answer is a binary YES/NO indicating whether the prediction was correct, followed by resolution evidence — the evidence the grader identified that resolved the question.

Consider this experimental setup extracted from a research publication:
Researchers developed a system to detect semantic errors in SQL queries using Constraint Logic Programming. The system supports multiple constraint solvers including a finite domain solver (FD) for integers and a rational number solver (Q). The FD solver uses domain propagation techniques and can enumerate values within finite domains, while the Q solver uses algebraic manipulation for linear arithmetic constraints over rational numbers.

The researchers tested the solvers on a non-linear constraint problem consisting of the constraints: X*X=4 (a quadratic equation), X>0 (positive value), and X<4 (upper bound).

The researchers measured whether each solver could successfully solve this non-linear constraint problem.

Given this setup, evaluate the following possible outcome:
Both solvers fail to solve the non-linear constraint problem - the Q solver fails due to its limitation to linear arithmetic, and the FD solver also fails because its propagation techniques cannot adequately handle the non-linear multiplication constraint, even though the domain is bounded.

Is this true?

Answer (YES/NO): NO